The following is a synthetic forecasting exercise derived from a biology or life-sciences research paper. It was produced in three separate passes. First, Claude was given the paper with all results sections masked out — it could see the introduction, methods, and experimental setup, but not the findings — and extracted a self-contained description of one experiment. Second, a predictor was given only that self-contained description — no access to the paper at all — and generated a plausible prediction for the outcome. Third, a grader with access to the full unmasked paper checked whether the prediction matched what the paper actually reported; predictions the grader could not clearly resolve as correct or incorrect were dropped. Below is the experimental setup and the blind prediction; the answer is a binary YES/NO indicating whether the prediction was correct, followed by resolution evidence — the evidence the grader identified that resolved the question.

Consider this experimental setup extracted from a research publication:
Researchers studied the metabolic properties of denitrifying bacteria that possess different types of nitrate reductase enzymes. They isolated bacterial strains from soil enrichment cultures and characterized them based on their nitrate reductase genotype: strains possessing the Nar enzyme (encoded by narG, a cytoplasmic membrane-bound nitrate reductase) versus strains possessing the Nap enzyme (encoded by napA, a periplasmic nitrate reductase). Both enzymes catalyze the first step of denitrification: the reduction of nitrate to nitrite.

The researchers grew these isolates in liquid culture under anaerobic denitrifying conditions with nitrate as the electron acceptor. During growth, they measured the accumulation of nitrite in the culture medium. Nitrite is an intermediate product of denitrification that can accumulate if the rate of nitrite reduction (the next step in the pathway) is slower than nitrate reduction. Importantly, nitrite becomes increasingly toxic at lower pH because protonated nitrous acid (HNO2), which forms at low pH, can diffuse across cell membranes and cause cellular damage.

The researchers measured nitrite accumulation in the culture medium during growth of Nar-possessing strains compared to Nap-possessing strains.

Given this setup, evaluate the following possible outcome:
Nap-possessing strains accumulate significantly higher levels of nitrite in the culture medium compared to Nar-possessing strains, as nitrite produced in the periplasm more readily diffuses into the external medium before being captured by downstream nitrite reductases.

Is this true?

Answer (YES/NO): NO